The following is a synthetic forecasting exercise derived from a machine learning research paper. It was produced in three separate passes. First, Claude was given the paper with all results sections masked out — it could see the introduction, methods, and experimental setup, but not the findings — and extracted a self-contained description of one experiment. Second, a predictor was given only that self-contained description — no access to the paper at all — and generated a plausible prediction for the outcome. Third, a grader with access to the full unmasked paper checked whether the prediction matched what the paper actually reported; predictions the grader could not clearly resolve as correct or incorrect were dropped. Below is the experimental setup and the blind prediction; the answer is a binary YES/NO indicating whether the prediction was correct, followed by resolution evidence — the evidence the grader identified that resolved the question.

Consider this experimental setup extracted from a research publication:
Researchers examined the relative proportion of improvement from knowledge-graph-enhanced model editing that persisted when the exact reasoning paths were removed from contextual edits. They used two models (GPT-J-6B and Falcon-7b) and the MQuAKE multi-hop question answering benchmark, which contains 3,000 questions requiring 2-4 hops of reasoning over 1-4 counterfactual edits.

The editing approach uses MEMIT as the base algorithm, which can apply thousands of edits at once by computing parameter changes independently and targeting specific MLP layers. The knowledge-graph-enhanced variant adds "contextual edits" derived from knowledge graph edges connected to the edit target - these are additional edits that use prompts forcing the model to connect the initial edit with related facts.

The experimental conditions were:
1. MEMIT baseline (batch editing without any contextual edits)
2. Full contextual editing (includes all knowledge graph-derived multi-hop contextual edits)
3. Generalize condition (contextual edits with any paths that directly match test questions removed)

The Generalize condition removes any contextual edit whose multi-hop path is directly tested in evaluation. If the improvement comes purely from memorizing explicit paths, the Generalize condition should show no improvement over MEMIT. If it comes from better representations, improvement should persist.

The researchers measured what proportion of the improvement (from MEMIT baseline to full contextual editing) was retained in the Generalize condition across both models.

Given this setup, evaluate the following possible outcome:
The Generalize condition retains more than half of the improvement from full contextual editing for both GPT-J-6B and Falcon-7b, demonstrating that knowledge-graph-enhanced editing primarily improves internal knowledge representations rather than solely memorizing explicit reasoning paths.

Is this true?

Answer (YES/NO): NO